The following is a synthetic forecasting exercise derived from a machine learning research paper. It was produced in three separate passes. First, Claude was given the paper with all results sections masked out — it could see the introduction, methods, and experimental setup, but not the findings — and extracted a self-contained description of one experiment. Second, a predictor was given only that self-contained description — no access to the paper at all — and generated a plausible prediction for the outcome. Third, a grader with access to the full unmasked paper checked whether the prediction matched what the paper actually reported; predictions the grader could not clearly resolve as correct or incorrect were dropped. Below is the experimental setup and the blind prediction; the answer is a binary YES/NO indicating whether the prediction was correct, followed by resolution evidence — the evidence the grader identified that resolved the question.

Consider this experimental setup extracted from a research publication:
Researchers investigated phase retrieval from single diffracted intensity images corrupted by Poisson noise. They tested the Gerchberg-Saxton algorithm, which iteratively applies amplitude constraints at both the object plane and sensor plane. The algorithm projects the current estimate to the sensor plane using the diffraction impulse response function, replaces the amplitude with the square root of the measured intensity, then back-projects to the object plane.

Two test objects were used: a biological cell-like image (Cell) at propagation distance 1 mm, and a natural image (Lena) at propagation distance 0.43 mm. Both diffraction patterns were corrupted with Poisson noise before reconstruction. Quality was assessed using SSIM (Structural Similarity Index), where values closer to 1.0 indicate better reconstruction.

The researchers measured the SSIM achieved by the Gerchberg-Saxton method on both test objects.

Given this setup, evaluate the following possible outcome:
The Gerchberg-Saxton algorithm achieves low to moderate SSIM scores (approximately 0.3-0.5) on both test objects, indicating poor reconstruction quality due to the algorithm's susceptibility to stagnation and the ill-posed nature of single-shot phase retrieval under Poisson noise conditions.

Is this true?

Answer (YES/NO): NO